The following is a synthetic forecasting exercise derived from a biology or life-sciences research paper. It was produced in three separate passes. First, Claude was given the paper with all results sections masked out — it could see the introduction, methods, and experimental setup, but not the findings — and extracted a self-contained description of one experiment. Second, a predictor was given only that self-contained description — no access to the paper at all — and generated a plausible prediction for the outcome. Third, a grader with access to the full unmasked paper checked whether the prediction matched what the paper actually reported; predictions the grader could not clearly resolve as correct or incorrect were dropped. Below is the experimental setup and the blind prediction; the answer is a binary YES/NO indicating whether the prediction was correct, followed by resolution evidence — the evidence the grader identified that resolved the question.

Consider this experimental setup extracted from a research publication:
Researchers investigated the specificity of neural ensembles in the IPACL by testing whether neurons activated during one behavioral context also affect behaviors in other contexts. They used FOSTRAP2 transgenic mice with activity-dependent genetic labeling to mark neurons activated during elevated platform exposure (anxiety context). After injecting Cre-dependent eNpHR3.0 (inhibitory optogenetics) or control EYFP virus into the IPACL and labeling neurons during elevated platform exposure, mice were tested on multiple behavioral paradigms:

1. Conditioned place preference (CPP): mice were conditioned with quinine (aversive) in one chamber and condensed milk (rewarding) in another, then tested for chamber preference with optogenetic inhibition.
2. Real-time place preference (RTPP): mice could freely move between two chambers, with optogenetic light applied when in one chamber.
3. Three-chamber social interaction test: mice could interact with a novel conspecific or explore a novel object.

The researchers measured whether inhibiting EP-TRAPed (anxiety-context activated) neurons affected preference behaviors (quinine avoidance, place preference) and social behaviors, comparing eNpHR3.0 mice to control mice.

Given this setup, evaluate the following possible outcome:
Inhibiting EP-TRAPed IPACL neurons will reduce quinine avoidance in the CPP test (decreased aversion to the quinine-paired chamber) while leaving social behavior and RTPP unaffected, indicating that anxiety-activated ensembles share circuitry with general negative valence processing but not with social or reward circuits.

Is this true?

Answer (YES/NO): NO